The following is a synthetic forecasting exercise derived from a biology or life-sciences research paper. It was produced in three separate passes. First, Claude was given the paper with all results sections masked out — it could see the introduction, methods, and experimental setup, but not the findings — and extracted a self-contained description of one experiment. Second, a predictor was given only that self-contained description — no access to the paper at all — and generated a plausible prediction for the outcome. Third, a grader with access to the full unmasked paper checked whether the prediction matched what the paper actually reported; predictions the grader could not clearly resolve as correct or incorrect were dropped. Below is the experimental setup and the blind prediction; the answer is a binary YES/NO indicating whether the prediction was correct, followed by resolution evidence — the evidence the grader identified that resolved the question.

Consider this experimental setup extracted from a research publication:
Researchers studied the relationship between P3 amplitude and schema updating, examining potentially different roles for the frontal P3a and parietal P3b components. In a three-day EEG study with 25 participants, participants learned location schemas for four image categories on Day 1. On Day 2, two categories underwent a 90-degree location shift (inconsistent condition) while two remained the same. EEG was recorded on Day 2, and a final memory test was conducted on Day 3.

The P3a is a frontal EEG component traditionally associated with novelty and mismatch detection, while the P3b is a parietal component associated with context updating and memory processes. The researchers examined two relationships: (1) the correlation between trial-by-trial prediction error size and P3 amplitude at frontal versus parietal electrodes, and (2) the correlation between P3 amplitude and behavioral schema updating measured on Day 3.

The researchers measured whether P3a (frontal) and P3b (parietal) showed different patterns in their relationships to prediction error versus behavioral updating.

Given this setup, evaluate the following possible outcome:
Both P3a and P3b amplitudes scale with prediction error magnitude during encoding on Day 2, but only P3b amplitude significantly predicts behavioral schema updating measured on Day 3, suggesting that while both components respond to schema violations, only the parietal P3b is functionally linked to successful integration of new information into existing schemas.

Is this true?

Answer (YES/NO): NO